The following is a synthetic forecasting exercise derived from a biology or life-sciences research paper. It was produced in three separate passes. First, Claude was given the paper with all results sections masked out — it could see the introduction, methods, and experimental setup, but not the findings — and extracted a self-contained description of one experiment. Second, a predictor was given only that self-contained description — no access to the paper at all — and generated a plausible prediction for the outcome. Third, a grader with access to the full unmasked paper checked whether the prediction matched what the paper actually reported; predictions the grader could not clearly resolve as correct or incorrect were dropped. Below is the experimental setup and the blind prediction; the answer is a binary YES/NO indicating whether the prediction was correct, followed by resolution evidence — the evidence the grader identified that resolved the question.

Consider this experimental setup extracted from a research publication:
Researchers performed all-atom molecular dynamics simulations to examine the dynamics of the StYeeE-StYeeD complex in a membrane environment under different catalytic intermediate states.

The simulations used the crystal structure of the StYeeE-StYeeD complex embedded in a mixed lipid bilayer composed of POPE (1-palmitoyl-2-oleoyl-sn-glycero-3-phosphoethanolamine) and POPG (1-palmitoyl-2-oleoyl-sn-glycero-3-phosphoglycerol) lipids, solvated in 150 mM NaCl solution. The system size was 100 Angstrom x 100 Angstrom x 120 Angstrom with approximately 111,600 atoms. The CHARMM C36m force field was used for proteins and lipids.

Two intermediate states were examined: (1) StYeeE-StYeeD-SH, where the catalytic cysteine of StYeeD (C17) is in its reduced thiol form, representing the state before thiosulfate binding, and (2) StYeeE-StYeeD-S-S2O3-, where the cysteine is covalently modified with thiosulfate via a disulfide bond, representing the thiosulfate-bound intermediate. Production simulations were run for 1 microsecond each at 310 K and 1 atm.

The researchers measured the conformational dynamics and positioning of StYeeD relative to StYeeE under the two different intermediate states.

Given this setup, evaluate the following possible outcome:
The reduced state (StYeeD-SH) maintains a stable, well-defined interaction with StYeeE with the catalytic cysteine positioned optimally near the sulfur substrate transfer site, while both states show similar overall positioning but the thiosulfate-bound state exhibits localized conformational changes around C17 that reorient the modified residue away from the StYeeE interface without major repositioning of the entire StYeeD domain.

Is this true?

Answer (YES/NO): NO